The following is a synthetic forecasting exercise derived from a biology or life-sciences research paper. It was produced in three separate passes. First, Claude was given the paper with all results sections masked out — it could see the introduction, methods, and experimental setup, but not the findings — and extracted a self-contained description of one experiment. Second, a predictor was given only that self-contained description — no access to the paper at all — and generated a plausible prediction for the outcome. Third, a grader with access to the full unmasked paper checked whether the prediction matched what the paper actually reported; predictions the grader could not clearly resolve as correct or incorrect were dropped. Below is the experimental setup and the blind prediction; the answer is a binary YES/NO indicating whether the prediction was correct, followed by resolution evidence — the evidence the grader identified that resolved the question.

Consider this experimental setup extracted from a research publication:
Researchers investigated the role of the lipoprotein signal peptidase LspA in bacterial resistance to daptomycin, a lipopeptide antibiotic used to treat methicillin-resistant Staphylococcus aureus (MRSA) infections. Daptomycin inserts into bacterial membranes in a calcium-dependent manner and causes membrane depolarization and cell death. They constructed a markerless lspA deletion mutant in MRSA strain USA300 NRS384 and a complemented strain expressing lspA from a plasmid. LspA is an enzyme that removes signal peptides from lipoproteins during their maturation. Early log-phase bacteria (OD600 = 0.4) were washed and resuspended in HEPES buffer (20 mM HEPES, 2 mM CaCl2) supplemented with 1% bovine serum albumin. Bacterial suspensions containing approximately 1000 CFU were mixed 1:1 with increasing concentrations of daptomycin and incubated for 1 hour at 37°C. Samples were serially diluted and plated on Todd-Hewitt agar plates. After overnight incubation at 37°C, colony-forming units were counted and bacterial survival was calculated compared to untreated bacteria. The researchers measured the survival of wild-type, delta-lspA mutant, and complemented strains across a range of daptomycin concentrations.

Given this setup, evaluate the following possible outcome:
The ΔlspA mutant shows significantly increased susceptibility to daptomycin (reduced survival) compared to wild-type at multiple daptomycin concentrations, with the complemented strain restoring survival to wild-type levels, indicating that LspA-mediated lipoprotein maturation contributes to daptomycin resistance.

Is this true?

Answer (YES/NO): NO